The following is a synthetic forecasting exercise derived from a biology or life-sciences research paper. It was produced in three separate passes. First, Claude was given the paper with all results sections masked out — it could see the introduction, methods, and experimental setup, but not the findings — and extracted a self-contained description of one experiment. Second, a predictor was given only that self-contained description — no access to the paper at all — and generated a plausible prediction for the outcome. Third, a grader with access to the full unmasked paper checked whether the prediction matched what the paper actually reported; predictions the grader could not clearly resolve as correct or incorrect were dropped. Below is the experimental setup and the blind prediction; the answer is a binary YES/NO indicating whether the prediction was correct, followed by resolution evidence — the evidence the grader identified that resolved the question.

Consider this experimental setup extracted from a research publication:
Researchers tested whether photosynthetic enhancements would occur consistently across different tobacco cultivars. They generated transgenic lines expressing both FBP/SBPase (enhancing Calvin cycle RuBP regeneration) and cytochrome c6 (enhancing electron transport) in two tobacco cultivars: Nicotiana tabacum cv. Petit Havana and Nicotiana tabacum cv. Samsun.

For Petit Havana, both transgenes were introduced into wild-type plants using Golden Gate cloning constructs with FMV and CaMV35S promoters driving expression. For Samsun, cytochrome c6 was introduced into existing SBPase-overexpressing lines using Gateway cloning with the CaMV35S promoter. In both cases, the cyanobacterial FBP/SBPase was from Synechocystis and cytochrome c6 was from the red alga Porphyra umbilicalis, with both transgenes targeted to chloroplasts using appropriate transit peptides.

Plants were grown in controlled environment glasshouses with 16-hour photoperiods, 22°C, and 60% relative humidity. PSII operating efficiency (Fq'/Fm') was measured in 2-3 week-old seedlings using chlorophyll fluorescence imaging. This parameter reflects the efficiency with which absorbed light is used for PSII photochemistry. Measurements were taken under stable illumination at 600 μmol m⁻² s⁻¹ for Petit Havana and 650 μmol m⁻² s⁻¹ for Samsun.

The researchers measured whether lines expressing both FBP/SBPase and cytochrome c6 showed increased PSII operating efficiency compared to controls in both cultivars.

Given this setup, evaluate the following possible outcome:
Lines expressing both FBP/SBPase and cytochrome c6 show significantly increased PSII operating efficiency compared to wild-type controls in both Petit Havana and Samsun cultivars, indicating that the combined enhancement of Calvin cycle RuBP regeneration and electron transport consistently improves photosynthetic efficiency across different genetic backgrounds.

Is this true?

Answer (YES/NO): YES